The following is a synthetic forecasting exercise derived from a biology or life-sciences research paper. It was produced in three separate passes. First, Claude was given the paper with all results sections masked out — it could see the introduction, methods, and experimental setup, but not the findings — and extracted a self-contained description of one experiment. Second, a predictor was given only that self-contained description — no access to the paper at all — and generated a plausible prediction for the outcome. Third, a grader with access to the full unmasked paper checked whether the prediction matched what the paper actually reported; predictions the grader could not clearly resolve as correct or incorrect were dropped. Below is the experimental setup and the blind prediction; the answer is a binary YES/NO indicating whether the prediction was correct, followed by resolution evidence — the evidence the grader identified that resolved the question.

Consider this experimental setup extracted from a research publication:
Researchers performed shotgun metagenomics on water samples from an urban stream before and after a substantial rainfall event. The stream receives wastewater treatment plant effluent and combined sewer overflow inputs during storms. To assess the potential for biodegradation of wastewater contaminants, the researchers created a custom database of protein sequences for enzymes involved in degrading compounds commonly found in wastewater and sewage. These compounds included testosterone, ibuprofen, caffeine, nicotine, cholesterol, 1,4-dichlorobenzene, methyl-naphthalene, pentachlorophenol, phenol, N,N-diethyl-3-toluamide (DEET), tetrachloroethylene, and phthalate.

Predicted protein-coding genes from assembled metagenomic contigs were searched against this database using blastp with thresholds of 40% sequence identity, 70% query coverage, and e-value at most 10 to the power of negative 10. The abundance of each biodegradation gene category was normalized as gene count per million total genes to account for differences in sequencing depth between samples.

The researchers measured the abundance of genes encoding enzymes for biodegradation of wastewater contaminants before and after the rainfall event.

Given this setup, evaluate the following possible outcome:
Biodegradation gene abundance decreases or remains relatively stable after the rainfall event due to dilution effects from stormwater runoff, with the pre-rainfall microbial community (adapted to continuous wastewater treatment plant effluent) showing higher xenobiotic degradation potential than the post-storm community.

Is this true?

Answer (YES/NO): NO